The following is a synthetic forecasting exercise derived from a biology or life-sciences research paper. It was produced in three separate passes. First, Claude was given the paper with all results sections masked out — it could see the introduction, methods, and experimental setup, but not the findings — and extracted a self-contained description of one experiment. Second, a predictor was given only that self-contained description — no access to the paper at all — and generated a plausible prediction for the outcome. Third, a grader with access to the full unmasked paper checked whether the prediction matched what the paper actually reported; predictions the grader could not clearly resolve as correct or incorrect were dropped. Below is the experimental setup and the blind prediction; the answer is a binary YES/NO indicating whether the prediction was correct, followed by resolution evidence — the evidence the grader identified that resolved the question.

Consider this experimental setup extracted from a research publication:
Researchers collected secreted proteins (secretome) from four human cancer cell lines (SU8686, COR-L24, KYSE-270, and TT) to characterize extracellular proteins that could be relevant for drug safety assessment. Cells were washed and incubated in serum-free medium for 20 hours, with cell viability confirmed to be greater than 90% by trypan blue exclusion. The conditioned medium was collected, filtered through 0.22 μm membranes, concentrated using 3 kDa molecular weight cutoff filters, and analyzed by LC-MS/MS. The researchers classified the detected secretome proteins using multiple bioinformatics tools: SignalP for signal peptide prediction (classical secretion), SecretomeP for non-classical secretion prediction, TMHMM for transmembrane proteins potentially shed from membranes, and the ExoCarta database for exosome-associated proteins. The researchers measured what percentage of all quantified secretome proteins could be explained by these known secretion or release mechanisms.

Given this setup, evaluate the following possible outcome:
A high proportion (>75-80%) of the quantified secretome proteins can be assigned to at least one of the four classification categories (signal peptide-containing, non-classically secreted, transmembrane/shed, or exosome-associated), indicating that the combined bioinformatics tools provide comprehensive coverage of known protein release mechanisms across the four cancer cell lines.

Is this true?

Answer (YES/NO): YES